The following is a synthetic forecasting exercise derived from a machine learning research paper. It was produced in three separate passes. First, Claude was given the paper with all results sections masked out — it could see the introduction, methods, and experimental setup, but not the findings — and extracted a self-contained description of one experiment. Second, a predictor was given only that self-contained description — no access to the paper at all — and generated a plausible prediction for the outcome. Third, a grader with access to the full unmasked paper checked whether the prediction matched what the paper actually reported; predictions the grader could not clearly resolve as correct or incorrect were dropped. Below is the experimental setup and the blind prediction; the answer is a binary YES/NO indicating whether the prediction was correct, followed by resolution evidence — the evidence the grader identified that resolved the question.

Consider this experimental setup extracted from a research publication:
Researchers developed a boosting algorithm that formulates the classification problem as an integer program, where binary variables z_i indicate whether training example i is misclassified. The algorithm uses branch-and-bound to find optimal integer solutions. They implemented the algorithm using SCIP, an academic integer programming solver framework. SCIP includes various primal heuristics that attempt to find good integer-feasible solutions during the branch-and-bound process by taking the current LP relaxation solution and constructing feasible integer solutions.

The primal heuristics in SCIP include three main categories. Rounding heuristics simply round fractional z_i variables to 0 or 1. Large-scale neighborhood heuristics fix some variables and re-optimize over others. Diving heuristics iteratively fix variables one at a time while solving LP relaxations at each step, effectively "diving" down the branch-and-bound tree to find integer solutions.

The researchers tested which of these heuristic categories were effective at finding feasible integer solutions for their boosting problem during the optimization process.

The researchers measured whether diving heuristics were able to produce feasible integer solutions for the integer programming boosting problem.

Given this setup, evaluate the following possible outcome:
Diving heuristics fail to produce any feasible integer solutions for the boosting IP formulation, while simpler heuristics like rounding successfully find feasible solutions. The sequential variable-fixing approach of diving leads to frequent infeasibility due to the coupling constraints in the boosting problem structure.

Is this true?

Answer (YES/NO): YES